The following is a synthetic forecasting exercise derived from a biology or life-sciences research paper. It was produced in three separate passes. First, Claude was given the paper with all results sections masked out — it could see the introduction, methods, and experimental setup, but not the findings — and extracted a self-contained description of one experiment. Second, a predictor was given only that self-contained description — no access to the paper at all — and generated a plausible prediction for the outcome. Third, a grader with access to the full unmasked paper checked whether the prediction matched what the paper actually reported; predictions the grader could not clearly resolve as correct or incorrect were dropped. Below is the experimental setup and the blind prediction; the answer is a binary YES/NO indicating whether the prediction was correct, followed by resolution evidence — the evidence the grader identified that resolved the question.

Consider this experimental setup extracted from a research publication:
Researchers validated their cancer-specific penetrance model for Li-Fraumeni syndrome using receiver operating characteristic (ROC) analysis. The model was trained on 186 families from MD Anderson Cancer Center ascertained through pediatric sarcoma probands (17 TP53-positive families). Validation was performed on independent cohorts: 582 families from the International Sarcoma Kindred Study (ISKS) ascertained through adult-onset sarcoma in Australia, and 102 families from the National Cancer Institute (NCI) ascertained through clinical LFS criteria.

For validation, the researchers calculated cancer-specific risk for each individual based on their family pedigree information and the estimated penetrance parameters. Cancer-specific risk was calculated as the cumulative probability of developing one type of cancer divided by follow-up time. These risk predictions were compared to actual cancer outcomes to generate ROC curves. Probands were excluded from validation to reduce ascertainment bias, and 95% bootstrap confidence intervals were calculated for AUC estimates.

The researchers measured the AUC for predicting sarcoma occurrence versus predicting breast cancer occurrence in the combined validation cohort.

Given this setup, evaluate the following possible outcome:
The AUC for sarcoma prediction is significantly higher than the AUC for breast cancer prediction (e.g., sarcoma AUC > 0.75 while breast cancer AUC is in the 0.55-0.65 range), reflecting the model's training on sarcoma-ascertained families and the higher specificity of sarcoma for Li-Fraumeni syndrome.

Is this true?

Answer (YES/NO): NO